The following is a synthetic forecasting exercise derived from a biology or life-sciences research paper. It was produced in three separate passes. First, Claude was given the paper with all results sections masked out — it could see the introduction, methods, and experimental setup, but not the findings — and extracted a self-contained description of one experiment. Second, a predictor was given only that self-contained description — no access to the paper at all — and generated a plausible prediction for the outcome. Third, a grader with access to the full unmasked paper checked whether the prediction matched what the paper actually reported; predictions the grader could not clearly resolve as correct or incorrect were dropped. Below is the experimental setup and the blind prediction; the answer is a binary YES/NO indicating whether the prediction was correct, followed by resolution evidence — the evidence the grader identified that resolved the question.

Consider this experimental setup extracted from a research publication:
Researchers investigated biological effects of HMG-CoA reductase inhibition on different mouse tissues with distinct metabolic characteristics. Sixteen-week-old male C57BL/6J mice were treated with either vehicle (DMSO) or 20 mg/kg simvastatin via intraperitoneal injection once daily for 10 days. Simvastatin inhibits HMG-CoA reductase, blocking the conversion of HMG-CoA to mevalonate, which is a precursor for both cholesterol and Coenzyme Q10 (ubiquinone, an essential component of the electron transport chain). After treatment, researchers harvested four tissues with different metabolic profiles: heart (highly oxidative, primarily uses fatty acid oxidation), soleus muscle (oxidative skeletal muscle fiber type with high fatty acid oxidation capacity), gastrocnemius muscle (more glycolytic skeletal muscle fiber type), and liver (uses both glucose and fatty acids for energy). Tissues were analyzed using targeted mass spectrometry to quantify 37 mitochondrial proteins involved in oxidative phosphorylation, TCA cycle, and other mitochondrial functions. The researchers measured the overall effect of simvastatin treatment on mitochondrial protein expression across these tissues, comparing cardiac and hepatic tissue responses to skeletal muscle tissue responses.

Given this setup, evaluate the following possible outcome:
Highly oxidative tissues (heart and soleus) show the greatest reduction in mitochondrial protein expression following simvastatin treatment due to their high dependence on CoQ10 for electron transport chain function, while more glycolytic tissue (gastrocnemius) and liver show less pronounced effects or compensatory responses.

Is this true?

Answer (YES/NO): NO